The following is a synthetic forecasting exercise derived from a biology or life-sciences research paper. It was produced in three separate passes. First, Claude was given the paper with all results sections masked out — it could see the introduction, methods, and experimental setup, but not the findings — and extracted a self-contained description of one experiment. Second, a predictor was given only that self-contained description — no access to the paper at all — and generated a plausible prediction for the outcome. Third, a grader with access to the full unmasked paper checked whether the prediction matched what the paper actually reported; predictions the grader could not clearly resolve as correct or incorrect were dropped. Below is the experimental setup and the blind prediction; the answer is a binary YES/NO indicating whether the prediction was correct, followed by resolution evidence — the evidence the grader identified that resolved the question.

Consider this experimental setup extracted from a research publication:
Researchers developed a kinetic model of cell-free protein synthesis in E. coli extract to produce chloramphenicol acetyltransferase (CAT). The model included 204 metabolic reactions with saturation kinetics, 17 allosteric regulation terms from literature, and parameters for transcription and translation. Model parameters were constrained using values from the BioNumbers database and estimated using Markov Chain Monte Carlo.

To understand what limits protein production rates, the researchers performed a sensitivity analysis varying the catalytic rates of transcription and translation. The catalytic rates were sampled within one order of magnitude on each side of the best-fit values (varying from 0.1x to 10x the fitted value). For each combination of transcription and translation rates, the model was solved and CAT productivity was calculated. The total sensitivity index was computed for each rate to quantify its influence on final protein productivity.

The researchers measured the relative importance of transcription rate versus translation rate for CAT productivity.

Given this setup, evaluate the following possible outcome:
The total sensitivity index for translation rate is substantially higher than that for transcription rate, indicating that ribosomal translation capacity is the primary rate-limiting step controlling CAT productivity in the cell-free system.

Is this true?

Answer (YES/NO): YES